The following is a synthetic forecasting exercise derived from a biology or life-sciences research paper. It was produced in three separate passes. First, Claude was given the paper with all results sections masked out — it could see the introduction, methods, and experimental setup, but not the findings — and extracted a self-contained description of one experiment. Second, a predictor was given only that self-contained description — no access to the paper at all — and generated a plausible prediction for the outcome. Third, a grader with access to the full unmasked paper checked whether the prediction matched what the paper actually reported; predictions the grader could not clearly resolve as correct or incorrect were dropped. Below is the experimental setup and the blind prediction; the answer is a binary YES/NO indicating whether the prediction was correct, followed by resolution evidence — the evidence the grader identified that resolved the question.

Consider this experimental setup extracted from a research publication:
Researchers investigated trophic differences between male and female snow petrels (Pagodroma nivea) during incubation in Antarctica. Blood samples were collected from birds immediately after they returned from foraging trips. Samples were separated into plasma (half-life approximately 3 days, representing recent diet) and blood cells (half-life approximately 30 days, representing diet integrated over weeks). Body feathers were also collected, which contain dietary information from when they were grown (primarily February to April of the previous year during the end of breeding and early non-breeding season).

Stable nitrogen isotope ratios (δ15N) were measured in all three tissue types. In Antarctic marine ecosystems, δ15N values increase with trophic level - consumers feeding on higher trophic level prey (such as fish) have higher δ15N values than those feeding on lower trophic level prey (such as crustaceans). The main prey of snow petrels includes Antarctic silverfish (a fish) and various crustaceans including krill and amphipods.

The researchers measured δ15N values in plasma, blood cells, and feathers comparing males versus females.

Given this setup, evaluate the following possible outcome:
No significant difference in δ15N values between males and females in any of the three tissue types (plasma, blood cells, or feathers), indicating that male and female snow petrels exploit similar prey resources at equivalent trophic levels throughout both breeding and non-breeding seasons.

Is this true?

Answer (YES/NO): NO